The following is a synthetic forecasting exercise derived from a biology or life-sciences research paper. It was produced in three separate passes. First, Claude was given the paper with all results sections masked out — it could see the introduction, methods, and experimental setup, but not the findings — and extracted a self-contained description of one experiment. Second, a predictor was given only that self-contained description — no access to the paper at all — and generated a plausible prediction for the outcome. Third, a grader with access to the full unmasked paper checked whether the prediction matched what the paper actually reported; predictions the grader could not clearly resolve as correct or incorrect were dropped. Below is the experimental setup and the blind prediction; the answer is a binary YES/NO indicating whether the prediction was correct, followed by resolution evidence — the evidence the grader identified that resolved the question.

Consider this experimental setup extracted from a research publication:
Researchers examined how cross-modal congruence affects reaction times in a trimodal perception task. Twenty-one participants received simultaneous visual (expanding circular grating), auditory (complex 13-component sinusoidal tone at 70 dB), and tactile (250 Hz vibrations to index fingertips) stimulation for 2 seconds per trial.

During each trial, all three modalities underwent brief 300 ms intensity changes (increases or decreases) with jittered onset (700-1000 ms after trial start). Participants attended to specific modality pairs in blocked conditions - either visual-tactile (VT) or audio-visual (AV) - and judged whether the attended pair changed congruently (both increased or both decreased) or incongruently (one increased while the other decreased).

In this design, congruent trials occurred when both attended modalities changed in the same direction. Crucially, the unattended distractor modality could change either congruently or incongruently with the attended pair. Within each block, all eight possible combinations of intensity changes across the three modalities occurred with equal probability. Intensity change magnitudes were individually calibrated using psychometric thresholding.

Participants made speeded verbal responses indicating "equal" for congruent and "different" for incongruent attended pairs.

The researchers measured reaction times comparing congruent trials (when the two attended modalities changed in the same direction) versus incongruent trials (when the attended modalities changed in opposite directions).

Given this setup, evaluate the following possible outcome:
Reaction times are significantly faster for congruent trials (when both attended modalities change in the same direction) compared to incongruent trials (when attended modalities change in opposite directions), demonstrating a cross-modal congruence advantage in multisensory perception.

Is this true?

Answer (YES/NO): YES